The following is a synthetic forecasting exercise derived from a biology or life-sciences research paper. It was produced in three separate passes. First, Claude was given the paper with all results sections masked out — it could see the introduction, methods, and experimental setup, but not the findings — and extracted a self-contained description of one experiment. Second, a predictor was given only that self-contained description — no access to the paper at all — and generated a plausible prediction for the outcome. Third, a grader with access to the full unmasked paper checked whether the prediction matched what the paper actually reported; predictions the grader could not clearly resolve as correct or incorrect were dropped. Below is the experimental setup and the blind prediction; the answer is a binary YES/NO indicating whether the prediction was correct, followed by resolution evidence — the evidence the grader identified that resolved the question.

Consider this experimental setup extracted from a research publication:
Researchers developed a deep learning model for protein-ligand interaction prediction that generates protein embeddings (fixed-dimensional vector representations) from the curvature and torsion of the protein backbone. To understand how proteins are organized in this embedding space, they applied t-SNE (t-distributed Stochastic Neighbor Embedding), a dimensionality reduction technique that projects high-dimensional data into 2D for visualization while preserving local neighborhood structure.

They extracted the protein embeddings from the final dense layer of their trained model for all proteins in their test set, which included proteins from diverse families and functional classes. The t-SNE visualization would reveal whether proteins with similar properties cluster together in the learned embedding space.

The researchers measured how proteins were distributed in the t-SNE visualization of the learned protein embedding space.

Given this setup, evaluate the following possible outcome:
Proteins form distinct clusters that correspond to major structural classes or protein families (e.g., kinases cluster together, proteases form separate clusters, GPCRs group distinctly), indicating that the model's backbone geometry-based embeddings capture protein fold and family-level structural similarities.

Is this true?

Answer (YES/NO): NO